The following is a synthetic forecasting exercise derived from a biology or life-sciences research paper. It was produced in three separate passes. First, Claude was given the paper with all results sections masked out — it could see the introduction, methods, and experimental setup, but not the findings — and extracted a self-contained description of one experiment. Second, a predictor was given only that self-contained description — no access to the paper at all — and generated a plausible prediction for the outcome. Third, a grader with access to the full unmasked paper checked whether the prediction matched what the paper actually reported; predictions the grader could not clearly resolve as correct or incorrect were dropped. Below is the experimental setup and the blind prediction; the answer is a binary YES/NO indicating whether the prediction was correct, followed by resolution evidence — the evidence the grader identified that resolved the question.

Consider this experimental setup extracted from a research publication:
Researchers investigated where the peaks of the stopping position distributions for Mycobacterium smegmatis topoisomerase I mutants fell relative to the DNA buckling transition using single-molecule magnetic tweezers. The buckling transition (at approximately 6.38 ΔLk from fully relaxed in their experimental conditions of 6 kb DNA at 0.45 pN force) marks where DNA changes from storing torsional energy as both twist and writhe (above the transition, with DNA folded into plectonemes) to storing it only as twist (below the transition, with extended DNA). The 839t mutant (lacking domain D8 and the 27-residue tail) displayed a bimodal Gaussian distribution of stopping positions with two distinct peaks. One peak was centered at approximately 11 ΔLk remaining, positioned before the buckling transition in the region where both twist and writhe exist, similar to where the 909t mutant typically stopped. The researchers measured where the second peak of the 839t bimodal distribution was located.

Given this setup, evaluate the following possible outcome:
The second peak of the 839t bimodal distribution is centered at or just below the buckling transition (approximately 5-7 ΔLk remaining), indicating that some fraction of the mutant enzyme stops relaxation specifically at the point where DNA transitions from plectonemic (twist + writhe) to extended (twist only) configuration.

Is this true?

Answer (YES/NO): NO